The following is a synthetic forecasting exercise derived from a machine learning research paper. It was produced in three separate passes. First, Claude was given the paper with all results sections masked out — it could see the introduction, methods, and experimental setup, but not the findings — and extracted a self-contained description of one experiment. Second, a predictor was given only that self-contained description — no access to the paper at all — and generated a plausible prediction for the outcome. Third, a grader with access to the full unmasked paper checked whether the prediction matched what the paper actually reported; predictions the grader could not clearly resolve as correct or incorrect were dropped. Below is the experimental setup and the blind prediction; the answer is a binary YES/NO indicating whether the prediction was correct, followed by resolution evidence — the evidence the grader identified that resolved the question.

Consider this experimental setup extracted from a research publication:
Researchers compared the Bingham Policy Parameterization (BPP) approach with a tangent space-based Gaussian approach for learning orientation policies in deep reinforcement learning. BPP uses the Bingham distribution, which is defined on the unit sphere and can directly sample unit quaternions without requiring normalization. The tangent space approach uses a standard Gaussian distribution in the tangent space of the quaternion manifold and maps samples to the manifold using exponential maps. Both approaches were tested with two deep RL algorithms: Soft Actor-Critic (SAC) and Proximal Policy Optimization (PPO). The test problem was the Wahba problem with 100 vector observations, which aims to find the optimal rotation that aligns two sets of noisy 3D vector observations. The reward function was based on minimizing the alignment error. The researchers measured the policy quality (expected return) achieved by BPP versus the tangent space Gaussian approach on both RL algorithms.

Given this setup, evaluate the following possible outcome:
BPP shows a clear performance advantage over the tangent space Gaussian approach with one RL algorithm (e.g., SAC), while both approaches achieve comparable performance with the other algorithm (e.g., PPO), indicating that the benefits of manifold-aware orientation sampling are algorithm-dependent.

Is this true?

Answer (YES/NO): NO